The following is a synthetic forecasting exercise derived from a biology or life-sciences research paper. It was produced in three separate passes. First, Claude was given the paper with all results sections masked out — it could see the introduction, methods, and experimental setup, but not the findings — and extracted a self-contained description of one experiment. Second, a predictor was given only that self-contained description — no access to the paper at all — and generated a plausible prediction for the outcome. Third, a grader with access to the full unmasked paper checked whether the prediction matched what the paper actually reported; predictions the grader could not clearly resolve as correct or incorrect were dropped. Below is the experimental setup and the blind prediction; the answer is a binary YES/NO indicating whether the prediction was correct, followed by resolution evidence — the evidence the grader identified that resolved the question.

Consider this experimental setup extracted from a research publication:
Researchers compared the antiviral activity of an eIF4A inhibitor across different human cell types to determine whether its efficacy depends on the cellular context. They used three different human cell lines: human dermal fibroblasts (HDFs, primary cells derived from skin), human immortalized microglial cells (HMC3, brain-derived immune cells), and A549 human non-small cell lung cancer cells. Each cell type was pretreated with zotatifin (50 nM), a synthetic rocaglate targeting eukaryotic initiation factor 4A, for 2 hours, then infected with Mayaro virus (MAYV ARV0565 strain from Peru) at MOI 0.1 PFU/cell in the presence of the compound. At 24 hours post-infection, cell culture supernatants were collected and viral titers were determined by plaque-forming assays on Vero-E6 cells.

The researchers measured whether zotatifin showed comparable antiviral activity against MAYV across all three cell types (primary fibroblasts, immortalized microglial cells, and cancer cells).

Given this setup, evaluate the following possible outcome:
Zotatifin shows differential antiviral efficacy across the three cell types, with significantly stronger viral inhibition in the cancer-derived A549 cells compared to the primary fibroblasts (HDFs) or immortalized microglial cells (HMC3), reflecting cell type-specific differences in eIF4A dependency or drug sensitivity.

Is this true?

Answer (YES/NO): NO